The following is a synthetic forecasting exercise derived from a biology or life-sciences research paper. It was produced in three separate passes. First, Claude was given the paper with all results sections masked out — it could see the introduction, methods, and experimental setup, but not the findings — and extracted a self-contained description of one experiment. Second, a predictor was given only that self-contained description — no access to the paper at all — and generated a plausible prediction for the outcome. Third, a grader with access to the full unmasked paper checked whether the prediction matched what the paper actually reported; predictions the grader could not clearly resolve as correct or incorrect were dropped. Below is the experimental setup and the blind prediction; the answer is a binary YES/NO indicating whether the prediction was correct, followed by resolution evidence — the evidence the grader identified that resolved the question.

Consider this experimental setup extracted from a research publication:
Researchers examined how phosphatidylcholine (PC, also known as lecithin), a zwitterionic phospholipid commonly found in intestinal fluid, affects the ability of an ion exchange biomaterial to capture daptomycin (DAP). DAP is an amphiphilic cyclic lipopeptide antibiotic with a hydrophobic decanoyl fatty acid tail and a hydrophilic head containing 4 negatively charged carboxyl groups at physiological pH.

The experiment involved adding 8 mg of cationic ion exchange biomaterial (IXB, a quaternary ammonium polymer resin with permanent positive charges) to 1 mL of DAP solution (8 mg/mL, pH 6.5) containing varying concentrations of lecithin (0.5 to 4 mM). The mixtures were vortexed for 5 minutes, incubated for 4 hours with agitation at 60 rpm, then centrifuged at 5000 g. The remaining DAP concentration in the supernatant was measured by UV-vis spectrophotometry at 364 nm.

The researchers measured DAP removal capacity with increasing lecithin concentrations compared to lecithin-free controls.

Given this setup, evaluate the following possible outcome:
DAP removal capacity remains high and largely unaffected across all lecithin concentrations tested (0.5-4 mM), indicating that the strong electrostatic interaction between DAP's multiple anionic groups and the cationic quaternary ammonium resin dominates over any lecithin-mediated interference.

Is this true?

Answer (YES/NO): NO